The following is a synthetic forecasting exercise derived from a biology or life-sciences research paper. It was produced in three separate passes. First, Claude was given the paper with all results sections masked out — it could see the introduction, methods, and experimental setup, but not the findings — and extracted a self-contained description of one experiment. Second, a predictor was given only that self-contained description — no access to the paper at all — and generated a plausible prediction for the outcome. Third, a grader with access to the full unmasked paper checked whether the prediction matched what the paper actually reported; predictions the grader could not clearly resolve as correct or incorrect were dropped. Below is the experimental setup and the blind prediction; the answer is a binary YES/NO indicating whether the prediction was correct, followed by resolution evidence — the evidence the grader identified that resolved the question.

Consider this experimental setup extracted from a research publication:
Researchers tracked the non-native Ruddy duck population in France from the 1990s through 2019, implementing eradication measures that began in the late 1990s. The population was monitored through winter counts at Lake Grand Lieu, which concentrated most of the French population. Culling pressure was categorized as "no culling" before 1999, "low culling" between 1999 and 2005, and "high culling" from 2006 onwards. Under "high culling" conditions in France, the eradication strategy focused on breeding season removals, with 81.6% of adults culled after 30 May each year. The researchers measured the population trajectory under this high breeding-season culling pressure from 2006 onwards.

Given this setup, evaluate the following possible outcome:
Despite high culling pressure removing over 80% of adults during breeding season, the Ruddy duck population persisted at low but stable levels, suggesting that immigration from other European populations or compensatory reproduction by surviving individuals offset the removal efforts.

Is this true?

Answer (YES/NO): NO